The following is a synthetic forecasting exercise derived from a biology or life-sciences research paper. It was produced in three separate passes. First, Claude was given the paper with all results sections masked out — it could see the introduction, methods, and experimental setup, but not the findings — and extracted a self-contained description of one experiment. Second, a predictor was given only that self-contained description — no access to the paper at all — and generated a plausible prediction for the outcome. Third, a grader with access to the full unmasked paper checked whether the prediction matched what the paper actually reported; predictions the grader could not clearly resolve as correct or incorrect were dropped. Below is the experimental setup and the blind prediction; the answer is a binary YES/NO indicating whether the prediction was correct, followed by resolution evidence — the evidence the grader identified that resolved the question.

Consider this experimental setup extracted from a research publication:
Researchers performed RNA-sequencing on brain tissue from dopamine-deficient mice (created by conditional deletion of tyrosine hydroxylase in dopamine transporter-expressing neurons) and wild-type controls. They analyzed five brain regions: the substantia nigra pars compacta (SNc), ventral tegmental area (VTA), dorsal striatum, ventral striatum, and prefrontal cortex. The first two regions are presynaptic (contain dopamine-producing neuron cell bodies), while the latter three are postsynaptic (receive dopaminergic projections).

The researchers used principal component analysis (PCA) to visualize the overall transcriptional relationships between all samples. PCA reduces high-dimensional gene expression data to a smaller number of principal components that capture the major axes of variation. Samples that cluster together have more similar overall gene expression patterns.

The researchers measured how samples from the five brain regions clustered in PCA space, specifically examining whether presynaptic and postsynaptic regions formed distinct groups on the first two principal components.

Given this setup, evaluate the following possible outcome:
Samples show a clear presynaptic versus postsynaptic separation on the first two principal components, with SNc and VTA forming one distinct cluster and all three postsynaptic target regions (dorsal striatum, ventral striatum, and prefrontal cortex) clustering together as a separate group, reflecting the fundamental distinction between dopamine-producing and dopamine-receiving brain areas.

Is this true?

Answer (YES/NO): NO